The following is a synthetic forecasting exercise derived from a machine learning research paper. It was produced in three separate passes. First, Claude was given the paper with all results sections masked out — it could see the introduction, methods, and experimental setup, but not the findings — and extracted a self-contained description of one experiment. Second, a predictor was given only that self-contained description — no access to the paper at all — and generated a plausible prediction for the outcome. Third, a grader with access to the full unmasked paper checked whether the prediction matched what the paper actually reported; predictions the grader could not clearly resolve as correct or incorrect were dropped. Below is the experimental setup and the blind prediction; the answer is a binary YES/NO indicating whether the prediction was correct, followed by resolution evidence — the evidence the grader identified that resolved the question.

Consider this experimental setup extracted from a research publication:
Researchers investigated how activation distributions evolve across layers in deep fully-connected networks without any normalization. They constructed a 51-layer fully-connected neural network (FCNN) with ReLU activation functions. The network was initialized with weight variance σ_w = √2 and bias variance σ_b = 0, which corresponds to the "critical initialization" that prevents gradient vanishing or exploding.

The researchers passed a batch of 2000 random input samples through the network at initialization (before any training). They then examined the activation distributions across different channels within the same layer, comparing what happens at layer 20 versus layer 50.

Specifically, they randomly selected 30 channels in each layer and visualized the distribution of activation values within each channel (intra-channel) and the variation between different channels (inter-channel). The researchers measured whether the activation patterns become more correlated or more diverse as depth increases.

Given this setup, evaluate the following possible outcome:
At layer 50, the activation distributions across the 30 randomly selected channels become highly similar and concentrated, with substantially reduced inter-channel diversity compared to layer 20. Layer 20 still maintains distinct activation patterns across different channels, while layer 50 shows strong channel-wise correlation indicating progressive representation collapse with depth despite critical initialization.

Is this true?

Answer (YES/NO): NO